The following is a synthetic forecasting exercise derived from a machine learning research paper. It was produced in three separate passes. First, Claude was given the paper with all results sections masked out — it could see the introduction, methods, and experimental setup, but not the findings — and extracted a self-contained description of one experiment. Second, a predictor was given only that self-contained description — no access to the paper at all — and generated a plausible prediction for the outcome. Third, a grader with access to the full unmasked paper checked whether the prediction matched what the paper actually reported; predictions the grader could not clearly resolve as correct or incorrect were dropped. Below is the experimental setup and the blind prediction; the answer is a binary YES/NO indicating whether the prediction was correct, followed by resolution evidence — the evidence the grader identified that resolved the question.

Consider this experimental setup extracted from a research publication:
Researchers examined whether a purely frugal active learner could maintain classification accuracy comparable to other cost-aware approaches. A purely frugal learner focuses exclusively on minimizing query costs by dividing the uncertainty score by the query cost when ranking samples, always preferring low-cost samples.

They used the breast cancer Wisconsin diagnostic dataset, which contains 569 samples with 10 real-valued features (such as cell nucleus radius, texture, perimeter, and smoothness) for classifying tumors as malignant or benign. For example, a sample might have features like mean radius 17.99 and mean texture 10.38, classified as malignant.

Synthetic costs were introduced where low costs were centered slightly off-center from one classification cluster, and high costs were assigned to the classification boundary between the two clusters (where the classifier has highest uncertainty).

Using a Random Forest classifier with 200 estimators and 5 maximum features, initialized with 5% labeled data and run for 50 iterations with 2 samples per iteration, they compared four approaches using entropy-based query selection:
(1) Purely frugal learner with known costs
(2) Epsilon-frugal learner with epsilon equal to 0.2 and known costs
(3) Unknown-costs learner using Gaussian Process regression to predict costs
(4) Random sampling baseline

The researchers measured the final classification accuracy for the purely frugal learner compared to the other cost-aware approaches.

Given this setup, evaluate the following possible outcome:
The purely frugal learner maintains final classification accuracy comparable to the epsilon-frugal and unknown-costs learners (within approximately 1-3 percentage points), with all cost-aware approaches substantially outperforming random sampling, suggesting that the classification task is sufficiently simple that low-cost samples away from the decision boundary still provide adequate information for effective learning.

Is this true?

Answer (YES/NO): NO